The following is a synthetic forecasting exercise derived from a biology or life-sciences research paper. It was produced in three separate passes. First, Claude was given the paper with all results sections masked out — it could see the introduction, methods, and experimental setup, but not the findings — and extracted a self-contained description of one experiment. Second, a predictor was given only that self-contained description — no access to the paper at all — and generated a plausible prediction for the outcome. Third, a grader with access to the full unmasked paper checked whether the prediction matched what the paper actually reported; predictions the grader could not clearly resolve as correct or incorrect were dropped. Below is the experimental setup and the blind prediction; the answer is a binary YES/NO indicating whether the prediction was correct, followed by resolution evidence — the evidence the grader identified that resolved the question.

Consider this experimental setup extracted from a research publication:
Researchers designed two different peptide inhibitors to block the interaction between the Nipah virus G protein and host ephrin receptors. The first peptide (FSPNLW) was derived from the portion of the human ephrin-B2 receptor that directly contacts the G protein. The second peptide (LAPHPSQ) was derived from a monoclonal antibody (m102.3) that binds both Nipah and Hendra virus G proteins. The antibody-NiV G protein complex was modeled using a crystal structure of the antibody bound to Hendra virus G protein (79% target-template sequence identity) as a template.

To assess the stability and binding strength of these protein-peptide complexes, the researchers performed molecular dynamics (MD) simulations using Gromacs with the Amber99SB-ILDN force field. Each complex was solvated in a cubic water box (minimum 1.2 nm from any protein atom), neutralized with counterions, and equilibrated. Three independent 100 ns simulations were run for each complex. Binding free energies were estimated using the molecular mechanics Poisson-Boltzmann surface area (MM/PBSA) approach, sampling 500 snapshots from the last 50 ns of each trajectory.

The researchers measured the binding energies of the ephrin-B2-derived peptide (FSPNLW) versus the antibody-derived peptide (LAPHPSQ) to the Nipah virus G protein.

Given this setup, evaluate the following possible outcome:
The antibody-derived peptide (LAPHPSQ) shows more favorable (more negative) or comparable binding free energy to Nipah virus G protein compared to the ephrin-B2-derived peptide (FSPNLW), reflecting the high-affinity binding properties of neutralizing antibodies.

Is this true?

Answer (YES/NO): NO